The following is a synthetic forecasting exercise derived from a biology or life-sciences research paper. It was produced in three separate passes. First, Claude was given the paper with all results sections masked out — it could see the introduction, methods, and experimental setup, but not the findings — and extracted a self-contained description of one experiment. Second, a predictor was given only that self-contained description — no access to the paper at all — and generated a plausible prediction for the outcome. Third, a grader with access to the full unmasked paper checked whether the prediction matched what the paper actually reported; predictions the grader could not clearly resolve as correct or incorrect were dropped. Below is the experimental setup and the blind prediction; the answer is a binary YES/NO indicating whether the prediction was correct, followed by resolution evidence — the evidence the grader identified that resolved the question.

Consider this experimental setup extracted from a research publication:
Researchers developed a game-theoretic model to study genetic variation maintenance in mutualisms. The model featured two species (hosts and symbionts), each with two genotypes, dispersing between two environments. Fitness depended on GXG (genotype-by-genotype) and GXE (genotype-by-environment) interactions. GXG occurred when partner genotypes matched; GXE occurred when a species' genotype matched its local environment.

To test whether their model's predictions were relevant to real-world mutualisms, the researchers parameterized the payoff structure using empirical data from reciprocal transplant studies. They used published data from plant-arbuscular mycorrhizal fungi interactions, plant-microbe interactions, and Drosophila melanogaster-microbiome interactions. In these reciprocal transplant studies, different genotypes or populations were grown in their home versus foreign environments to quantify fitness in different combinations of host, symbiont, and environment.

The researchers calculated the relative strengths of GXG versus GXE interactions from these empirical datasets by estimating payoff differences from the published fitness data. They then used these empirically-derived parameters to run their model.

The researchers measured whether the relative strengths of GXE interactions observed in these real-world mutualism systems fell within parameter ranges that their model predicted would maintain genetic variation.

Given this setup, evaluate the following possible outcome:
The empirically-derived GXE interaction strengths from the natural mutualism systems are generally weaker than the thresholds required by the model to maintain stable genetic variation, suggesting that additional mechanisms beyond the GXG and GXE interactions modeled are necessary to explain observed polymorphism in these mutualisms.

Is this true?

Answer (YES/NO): NO